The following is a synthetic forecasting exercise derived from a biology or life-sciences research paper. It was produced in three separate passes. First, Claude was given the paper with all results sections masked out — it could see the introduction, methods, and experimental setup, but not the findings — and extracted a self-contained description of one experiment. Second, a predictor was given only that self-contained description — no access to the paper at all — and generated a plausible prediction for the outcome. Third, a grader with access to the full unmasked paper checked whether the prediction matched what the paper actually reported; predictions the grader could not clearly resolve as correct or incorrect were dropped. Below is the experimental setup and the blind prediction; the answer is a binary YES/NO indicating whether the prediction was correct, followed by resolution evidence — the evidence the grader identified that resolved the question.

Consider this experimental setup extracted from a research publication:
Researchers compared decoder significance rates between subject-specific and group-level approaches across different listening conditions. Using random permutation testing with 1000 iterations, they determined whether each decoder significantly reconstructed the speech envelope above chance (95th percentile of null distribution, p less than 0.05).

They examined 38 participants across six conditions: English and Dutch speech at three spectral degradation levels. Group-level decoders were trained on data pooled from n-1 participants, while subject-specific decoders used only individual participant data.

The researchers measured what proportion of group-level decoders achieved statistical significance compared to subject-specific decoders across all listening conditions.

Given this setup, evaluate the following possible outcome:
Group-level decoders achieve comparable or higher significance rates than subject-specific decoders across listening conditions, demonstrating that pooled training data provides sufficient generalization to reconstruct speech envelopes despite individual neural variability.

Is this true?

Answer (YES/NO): NO